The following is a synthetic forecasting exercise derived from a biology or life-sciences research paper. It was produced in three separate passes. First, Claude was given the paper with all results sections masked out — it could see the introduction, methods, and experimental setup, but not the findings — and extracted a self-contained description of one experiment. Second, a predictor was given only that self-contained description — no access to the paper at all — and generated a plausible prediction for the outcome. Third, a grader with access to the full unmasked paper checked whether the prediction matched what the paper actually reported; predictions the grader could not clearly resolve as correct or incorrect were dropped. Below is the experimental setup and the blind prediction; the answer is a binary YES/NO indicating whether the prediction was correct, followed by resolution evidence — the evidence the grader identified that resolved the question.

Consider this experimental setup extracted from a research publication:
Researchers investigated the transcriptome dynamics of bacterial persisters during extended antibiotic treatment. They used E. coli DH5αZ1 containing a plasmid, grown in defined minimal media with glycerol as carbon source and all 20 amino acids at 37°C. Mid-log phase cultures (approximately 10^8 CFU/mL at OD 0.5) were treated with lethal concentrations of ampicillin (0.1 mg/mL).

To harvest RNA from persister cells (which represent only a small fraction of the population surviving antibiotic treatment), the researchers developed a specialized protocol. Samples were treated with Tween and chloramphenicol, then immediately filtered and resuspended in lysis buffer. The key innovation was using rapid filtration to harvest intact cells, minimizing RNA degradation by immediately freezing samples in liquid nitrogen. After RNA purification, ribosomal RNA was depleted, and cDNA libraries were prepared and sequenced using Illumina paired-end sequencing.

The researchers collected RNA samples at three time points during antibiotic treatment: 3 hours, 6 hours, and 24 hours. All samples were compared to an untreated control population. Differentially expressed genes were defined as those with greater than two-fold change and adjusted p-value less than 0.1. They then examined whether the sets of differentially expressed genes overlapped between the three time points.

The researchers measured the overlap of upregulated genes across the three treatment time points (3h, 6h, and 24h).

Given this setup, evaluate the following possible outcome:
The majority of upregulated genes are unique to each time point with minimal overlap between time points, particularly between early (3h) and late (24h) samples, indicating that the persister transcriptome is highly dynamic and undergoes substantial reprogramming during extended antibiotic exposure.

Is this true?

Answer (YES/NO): YES